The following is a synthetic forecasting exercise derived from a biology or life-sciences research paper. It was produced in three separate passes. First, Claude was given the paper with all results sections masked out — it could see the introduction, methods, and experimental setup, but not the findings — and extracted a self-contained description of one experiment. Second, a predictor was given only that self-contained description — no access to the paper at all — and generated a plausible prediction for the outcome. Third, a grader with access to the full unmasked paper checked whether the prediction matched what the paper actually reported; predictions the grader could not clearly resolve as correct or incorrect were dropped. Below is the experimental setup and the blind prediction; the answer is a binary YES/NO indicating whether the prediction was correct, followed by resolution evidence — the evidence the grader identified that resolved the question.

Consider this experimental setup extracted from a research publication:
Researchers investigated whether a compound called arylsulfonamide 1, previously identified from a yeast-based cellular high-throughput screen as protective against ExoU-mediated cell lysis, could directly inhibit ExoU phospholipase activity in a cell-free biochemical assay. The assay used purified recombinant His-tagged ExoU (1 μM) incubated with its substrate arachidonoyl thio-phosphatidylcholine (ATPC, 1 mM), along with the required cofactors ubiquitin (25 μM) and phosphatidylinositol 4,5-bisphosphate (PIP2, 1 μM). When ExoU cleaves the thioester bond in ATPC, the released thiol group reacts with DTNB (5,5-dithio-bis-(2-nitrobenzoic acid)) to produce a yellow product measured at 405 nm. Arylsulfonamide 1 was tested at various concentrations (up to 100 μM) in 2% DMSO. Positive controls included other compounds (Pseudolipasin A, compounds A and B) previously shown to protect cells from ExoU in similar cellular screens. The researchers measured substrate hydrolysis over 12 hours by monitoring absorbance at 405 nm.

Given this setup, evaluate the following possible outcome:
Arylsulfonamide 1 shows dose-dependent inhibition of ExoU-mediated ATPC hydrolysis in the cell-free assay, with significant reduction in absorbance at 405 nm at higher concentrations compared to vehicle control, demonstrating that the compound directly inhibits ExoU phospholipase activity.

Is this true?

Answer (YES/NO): NO